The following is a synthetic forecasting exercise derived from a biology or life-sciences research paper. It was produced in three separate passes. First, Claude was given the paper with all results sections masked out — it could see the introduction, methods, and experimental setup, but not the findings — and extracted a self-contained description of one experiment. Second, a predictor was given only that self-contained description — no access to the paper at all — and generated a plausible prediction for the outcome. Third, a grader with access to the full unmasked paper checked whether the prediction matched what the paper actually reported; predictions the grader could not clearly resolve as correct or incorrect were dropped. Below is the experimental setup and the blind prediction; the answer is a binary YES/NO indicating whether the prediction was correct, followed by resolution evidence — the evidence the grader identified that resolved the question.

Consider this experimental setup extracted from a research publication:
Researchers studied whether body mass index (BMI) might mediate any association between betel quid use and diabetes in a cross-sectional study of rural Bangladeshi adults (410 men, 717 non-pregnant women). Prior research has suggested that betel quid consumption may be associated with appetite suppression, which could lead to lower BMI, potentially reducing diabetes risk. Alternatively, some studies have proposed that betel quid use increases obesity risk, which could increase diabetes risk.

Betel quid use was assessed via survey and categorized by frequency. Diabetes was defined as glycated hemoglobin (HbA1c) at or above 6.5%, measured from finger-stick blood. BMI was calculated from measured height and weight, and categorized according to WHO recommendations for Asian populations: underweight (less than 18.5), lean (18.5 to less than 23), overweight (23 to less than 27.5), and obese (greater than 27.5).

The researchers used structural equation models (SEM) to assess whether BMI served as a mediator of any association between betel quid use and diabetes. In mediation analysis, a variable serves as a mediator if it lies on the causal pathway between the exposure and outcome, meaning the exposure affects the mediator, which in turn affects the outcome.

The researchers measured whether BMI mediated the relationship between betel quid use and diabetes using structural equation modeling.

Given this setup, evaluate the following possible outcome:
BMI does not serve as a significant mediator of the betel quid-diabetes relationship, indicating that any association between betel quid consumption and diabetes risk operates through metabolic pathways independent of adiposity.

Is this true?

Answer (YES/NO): YES